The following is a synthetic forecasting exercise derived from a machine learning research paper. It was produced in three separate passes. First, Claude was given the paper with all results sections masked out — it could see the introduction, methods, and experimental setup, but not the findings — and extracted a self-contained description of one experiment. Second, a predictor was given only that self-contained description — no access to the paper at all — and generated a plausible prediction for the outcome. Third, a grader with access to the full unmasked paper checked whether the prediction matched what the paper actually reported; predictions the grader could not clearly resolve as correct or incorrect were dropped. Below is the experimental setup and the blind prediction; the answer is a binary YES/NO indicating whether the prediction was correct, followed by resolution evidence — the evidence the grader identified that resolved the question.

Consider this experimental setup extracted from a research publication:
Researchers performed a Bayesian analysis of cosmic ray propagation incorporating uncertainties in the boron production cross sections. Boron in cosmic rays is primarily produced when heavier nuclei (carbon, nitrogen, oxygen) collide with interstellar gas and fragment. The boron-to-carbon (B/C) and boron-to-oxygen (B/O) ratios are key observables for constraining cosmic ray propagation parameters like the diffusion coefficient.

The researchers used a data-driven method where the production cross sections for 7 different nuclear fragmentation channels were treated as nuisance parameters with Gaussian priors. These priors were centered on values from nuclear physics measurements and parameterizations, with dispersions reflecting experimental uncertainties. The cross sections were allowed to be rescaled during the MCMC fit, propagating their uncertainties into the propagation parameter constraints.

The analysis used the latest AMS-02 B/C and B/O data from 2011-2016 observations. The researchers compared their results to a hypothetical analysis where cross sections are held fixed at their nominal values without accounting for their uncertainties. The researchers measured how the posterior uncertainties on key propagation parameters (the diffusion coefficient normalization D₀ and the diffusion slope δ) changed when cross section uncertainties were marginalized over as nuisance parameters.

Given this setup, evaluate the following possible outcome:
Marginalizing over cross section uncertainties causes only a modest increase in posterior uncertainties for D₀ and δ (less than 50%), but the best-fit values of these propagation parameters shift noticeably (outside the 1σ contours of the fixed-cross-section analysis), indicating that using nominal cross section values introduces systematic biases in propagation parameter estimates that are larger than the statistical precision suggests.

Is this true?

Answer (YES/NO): NO